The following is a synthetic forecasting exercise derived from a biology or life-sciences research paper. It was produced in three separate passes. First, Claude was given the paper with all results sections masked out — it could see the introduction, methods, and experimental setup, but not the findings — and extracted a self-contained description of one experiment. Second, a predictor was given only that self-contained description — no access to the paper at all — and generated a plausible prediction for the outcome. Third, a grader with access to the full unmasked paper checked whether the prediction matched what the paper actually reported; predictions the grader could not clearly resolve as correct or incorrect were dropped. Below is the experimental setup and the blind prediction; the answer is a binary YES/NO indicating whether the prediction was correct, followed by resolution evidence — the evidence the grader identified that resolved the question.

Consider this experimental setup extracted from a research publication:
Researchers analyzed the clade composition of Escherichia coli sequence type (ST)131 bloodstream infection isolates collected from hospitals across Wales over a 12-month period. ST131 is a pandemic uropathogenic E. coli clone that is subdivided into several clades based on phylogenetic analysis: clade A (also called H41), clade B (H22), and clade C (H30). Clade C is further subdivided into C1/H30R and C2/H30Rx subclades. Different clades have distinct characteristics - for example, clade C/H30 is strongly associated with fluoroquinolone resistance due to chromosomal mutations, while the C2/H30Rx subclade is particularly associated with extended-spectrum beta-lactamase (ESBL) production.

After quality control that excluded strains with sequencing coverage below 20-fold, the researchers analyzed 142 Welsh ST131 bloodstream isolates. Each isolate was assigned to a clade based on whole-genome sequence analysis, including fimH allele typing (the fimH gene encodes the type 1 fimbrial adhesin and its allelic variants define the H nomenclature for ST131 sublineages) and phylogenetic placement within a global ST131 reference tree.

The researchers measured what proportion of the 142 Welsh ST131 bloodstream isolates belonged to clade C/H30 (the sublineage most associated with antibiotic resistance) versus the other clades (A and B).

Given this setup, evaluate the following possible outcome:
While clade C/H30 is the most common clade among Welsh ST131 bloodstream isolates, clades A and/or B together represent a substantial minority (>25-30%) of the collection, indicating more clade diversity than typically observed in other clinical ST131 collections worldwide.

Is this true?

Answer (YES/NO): NO